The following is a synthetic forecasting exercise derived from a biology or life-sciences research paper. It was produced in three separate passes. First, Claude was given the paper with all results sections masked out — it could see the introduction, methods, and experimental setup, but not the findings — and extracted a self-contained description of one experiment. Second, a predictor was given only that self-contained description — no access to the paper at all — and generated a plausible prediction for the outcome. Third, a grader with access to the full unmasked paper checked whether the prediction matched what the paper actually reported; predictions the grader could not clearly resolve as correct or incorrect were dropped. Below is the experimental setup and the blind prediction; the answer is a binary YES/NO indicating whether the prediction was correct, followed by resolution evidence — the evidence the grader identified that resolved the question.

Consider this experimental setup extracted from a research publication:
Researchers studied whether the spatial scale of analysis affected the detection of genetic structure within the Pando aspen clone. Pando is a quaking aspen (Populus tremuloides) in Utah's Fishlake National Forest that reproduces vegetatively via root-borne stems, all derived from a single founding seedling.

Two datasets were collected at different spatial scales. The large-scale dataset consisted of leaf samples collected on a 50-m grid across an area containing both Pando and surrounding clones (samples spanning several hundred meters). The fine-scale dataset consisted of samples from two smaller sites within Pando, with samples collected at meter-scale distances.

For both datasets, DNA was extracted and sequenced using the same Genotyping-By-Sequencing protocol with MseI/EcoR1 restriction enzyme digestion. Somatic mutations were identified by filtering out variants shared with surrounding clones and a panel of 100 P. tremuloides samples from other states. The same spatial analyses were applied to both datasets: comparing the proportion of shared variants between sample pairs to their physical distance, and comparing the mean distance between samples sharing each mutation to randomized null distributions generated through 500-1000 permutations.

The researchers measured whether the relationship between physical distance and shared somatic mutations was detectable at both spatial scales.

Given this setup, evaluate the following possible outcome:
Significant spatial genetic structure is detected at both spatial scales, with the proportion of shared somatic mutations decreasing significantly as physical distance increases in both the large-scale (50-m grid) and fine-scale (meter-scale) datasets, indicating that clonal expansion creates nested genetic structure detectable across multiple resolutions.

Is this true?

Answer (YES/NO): YES